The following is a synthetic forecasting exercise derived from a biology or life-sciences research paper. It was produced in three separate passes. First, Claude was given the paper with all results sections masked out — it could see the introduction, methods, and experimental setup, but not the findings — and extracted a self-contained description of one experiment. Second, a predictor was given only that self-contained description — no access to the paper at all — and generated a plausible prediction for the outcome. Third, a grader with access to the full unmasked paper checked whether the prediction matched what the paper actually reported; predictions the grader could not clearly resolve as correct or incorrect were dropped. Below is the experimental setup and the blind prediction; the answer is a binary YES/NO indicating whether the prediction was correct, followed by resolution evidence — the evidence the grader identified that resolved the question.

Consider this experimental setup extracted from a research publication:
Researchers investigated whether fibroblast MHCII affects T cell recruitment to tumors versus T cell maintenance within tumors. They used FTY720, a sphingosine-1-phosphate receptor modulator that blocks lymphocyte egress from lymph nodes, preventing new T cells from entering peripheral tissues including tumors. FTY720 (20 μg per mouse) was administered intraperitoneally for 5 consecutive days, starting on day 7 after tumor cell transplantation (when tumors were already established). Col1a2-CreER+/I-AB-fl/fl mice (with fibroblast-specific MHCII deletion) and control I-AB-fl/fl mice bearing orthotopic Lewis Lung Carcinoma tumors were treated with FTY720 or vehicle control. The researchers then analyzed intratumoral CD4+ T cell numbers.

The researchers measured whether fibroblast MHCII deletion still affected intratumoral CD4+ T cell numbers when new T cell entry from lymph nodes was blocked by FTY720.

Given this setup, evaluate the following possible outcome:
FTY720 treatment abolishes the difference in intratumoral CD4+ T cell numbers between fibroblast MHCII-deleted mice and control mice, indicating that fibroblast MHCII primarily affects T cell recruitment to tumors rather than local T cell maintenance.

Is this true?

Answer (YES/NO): NO